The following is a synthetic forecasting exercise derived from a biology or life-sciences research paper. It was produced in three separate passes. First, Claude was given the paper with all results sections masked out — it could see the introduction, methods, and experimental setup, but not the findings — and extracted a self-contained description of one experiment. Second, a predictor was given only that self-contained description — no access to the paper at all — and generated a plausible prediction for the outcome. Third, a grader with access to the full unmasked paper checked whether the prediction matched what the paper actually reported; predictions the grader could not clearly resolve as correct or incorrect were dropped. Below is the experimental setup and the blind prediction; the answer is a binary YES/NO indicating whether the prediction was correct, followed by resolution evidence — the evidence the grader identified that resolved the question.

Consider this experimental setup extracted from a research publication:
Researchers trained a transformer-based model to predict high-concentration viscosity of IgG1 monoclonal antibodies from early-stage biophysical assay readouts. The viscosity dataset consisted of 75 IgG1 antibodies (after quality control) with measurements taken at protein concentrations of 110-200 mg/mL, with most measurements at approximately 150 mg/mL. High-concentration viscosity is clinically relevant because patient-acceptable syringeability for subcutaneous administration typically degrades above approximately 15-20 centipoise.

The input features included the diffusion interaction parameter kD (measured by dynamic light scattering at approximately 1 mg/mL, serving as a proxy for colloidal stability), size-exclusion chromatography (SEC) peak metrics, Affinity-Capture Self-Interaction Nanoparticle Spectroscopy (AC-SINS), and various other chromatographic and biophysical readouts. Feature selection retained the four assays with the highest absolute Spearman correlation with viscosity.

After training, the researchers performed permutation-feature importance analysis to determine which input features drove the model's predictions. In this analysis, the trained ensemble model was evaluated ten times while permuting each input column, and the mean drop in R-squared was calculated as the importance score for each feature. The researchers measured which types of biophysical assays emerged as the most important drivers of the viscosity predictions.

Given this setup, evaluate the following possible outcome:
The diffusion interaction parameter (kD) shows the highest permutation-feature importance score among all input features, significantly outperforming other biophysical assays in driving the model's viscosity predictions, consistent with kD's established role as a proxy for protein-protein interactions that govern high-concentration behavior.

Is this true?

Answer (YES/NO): YES